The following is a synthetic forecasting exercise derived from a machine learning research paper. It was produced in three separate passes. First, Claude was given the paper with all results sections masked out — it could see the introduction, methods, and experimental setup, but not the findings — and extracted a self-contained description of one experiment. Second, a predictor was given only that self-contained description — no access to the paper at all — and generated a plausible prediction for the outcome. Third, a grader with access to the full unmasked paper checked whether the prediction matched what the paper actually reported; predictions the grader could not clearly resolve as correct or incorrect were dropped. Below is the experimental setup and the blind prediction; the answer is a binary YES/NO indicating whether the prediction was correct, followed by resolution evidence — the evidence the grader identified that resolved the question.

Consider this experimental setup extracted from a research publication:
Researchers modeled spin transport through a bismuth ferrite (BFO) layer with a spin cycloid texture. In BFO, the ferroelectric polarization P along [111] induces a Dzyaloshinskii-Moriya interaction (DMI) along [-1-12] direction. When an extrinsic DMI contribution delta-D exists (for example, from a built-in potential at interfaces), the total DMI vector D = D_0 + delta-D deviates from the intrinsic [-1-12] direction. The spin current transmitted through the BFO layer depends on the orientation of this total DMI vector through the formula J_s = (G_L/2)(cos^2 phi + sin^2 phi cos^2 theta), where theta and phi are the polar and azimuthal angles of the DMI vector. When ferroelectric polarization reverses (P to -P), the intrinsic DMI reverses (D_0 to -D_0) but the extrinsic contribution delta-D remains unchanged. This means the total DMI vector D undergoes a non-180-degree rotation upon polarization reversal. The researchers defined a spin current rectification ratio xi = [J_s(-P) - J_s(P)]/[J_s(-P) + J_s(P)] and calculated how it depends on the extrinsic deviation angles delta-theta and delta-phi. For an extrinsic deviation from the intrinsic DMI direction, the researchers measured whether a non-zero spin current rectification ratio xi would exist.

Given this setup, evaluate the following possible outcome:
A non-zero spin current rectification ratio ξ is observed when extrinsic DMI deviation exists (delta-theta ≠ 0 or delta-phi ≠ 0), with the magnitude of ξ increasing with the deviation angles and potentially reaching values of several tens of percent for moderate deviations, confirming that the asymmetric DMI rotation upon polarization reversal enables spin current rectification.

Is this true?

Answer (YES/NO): NO